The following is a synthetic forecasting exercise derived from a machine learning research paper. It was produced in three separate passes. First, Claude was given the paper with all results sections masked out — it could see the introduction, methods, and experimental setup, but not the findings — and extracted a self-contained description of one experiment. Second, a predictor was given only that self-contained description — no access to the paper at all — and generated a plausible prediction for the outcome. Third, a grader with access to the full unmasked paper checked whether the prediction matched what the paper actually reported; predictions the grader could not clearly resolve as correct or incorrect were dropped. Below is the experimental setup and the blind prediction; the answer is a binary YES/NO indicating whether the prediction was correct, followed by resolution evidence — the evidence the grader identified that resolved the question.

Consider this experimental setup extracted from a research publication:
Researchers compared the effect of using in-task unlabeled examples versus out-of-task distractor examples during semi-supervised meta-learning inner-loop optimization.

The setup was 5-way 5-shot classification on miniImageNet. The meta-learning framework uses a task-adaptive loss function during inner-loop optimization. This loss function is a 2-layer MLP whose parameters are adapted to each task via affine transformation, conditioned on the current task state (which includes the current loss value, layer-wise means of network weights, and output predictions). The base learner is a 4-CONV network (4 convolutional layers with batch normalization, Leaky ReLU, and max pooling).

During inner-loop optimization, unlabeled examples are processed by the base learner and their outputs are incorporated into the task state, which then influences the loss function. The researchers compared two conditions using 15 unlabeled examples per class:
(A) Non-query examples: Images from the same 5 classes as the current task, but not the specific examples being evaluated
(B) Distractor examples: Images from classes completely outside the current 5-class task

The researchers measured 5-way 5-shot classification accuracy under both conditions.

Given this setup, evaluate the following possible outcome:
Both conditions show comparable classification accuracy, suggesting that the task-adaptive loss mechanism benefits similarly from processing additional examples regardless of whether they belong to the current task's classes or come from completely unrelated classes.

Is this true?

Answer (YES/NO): NO